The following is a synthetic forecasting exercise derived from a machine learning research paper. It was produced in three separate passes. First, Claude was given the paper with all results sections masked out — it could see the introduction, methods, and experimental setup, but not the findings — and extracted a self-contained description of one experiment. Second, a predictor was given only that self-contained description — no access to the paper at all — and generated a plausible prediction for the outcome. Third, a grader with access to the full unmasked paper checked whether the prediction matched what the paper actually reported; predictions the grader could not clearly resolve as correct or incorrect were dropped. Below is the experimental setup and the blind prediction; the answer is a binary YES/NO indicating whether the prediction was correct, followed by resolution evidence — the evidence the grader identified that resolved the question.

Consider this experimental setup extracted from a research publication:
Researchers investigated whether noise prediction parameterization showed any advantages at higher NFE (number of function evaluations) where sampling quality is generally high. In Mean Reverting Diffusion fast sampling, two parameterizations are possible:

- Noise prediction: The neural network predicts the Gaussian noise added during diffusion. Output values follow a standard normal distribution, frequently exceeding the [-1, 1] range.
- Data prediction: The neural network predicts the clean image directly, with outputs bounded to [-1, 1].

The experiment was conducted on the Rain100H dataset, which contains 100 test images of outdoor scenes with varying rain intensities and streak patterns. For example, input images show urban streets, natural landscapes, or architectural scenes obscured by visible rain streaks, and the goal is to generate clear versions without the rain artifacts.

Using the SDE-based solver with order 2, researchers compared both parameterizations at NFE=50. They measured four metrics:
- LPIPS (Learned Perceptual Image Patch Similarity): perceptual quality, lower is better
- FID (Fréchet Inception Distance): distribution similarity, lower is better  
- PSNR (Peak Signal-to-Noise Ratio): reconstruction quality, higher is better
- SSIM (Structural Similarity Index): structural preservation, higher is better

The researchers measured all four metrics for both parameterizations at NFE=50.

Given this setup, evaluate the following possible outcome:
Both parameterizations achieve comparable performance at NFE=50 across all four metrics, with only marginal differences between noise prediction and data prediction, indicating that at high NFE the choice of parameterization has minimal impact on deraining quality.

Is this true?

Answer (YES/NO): YES